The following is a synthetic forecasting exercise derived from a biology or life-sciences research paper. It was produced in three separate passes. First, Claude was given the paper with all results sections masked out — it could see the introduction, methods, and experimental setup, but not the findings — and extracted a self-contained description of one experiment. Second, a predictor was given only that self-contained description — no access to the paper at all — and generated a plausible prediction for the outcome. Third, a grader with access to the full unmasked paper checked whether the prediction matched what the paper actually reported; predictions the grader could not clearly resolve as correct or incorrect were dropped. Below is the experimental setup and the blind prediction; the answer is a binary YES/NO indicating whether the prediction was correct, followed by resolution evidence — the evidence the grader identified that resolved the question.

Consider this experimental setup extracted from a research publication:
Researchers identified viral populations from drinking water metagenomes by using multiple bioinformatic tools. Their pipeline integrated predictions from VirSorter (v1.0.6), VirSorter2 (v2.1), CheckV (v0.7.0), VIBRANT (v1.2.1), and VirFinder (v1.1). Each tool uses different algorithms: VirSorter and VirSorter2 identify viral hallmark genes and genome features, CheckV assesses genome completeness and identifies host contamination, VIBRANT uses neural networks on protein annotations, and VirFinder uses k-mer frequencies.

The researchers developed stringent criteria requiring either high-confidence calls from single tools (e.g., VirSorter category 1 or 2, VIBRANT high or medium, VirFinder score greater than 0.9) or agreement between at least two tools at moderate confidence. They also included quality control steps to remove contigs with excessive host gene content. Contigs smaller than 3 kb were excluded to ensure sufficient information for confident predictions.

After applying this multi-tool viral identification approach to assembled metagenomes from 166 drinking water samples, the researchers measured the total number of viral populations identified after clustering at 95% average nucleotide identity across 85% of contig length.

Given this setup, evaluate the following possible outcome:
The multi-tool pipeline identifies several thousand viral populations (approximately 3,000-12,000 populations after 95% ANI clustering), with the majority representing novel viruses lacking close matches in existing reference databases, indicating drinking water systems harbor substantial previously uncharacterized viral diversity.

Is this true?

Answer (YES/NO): NO